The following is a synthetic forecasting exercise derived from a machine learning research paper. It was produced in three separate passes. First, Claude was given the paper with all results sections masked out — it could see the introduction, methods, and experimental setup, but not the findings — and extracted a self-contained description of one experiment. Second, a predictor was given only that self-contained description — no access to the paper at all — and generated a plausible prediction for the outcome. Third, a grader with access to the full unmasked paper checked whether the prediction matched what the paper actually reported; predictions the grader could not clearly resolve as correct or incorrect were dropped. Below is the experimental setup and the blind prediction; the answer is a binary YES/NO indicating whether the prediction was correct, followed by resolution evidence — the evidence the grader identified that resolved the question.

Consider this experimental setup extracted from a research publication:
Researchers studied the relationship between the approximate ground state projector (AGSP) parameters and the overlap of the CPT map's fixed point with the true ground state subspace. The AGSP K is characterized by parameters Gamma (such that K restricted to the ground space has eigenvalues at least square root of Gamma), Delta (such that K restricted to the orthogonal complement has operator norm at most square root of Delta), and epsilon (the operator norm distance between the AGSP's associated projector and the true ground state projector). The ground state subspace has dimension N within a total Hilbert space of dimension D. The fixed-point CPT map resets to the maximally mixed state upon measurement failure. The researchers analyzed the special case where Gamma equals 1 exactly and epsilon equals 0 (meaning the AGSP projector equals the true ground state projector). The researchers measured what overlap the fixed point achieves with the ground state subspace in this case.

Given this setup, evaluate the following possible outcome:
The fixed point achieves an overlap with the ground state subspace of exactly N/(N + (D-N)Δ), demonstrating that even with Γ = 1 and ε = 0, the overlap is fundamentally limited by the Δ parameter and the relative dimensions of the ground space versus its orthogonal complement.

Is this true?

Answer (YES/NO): NO